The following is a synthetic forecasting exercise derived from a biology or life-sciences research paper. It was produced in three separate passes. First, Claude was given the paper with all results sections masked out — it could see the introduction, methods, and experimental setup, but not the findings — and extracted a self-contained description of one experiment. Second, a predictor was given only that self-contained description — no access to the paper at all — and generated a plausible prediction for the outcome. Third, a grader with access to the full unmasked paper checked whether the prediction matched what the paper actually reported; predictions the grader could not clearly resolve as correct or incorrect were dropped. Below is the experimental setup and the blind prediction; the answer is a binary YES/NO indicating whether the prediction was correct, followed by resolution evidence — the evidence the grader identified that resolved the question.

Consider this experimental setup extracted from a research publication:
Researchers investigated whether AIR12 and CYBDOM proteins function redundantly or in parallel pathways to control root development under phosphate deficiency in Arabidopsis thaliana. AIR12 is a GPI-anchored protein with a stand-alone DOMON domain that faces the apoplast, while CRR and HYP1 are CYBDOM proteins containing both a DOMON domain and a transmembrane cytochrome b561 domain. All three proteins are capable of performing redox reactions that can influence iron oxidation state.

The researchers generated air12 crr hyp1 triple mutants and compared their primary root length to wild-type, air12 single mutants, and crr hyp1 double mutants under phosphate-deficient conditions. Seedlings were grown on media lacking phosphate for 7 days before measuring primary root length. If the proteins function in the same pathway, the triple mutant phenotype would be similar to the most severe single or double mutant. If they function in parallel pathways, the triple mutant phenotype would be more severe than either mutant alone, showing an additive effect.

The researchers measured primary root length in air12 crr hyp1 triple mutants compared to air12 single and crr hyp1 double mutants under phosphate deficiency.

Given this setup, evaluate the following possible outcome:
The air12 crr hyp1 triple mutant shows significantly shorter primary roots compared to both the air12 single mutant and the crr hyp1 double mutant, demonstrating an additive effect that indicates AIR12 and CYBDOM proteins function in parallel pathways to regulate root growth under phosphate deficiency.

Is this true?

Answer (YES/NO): NO